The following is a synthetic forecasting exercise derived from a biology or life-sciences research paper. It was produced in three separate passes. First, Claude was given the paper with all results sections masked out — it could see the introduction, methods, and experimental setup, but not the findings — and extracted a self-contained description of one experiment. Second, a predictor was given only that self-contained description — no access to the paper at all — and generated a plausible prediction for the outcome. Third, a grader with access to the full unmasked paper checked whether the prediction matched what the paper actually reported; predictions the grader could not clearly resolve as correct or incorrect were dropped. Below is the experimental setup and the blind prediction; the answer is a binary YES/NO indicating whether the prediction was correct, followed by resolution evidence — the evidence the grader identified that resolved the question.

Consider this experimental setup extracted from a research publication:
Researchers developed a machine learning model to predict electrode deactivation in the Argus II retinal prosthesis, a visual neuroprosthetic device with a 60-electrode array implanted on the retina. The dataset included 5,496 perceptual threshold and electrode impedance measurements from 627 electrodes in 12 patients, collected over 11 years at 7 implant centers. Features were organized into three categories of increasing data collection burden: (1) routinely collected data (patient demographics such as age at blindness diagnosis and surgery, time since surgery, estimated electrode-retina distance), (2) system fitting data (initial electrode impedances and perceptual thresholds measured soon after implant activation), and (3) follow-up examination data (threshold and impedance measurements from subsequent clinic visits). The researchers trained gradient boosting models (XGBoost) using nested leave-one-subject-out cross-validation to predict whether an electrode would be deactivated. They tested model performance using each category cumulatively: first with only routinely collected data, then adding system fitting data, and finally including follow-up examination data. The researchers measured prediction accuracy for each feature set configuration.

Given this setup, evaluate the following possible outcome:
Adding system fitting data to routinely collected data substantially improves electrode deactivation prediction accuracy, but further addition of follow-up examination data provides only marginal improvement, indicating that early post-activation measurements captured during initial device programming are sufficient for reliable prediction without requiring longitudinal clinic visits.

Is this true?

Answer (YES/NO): NO